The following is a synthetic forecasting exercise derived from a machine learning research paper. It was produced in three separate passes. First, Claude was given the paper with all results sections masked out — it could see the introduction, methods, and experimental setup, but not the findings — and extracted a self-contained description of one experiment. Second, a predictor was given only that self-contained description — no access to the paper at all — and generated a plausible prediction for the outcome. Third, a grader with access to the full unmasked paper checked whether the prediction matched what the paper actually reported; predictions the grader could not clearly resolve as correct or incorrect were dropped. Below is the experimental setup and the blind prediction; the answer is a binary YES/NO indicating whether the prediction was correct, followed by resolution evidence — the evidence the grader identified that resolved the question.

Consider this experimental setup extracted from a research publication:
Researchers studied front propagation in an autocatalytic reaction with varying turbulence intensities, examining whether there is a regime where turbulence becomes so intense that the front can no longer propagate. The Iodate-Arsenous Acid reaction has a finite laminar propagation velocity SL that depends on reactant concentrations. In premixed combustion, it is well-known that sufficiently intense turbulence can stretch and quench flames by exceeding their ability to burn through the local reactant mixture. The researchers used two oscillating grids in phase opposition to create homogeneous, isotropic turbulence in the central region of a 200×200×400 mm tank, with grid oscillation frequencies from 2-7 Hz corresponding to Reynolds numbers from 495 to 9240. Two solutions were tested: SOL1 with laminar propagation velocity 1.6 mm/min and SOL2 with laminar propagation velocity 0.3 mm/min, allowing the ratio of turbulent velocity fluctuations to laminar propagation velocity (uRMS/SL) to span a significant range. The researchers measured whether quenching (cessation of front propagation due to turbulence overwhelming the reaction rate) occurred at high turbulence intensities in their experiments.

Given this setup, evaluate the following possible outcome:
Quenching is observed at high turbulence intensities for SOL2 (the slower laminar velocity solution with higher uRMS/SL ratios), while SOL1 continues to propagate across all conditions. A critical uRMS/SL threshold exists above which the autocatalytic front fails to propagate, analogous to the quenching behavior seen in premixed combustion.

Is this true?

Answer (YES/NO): NO